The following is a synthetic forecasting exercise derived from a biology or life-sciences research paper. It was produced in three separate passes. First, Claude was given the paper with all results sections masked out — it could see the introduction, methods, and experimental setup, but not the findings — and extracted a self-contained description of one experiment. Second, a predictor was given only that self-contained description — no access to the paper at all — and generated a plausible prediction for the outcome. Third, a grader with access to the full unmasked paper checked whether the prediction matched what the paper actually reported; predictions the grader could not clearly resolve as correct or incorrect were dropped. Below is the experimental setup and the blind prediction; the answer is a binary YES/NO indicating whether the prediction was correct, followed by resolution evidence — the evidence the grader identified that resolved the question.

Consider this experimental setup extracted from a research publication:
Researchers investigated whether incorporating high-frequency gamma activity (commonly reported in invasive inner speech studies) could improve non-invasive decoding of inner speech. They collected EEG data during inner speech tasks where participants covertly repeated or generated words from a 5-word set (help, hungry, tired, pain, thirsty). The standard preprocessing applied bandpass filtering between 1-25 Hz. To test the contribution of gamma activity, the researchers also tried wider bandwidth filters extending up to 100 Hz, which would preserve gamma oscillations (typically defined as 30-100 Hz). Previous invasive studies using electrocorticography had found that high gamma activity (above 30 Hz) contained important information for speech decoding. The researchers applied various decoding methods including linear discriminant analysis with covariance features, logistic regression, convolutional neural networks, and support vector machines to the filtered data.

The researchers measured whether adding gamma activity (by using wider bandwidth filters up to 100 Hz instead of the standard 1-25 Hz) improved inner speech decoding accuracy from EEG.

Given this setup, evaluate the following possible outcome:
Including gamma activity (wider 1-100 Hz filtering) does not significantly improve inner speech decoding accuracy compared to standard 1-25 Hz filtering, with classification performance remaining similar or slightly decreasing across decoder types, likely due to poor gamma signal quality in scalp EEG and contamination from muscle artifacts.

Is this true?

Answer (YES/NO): YES